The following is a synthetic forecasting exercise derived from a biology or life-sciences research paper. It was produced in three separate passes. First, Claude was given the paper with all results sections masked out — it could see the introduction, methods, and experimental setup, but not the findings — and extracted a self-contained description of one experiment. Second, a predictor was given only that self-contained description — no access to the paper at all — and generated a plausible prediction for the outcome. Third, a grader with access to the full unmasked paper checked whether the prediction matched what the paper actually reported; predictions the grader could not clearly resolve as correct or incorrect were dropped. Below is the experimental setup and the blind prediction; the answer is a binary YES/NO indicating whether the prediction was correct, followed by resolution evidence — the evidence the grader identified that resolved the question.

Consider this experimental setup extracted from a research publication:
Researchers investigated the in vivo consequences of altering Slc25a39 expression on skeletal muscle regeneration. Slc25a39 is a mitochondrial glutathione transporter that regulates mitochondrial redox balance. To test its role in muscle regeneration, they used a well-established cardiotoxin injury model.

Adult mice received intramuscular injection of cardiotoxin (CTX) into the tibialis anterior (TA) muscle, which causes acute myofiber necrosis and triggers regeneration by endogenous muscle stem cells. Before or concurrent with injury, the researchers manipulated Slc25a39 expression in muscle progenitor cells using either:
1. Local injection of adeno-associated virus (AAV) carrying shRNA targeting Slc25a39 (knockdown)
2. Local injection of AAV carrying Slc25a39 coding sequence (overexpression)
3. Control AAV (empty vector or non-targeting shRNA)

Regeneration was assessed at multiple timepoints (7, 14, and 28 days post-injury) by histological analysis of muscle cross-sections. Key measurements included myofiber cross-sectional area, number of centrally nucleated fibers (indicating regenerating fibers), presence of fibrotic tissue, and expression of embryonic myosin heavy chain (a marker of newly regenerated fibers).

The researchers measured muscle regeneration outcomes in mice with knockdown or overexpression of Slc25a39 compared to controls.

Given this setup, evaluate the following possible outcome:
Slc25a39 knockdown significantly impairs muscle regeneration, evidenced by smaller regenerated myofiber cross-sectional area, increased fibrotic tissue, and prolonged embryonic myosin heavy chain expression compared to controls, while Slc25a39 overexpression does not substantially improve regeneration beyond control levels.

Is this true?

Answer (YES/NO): NO